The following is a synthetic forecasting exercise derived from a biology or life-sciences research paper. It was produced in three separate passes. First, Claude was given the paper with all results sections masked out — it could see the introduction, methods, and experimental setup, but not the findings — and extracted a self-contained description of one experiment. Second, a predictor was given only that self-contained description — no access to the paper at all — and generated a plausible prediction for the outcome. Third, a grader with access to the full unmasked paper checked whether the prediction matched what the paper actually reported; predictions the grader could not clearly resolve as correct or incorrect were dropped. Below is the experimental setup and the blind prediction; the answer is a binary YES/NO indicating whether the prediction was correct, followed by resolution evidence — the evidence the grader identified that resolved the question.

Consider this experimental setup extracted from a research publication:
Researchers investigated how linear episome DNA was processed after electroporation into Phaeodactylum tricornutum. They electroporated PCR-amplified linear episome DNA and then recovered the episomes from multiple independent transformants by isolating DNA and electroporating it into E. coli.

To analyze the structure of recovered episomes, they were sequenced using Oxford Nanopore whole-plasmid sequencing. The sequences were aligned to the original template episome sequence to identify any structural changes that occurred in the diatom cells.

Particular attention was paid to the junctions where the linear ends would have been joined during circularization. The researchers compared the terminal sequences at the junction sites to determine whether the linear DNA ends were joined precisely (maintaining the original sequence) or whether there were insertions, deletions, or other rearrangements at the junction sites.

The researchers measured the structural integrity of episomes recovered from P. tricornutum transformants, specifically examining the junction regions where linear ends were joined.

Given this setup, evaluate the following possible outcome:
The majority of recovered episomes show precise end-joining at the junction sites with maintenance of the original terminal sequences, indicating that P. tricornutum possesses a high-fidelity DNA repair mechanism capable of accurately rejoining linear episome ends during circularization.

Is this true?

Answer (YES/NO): NO